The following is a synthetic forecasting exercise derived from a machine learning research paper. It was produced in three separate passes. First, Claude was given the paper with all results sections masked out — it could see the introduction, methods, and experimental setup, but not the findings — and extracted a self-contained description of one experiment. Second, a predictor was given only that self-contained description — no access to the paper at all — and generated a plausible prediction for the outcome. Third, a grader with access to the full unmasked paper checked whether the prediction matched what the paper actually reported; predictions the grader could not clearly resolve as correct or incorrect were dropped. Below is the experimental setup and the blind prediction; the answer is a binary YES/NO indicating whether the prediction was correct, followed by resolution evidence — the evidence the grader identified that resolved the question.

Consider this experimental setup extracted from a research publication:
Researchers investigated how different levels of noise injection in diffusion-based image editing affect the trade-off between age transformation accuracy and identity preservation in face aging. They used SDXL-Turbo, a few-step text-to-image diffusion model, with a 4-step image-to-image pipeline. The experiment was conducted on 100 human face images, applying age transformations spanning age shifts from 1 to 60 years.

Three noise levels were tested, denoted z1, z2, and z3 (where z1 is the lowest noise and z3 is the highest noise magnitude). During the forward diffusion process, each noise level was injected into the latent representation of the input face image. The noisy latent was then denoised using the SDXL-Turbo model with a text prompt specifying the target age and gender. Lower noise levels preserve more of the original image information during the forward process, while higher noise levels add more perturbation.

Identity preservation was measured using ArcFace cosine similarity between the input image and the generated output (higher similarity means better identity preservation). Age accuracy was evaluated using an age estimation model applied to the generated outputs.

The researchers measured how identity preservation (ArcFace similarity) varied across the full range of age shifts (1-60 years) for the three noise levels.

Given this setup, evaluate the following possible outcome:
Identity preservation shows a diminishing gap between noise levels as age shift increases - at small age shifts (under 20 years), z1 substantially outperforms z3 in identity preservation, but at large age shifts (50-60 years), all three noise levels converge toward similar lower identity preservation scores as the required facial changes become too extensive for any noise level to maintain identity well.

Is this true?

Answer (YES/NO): NO